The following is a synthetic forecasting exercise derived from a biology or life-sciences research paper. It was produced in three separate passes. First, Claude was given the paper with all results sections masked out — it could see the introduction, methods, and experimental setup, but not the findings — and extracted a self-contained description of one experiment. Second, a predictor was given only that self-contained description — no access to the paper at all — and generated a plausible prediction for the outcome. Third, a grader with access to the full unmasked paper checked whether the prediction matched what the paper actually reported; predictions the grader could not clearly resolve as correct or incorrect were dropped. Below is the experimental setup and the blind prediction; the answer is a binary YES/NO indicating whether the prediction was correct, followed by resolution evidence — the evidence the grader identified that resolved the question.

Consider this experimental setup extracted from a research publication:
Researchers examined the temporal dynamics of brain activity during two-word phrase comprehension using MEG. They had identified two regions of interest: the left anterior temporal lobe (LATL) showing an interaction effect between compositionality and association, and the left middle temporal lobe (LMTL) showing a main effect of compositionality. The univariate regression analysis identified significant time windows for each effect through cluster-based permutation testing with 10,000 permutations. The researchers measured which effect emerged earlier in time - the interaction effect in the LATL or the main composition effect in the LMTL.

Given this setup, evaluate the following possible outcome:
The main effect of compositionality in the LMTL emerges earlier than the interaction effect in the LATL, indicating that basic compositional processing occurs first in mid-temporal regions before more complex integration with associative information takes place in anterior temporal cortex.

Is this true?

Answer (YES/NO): NO